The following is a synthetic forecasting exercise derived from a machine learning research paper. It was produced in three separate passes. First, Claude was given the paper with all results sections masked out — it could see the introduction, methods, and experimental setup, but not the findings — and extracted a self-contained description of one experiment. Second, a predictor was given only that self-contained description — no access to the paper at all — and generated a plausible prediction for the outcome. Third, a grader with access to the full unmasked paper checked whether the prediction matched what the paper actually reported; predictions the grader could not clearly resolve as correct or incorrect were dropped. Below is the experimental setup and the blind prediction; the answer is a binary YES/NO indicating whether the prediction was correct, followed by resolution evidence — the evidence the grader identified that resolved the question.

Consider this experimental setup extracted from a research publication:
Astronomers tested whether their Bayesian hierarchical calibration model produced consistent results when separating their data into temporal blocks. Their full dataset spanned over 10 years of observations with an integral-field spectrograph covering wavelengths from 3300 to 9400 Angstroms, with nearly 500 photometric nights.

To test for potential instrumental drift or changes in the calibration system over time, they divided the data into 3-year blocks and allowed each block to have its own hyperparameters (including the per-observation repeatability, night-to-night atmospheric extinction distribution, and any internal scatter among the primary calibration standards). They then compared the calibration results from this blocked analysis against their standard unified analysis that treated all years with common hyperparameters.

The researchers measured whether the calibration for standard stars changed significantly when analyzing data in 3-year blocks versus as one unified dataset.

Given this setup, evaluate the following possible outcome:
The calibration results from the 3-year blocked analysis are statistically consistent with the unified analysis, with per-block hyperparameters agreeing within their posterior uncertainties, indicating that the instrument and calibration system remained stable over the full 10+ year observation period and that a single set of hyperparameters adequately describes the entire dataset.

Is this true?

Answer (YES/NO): YES